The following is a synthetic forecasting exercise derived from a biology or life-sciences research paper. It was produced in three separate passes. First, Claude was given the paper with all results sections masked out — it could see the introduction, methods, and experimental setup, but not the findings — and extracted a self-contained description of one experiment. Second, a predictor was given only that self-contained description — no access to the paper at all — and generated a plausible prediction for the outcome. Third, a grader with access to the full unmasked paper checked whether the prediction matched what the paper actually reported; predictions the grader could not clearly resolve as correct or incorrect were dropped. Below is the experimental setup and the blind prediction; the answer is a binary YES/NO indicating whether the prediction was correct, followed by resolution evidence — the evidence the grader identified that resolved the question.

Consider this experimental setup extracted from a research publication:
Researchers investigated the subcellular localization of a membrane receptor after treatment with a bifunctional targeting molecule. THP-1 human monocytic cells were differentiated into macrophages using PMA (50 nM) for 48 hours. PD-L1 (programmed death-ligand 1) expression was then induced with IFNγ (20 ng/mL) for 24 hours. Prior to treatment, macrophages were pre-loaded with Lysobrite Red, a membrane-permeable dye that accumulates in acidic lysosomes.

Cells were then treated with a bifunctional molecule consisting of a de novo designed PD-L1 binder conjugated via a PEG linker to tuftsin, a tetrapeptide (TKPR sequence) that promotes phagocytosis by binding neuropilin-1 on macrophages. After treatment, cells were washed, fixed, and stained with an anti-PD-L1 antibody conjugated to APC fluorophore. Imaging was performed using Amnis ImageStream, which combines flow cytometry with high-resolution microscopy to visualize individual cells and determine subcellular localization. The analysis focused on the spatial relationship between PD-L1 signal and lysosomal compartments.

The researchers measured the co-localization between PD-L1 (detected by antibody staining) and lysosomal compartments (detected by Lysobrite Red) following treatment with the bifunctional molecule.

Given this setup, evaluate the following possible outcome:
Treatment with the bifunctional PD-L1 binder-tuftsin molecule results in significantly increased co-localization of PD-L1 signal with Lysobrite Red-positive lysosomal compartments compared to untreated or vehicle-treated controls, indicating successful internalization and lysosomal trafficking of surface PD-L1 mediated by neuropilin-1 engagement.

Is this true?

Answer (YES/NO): YES